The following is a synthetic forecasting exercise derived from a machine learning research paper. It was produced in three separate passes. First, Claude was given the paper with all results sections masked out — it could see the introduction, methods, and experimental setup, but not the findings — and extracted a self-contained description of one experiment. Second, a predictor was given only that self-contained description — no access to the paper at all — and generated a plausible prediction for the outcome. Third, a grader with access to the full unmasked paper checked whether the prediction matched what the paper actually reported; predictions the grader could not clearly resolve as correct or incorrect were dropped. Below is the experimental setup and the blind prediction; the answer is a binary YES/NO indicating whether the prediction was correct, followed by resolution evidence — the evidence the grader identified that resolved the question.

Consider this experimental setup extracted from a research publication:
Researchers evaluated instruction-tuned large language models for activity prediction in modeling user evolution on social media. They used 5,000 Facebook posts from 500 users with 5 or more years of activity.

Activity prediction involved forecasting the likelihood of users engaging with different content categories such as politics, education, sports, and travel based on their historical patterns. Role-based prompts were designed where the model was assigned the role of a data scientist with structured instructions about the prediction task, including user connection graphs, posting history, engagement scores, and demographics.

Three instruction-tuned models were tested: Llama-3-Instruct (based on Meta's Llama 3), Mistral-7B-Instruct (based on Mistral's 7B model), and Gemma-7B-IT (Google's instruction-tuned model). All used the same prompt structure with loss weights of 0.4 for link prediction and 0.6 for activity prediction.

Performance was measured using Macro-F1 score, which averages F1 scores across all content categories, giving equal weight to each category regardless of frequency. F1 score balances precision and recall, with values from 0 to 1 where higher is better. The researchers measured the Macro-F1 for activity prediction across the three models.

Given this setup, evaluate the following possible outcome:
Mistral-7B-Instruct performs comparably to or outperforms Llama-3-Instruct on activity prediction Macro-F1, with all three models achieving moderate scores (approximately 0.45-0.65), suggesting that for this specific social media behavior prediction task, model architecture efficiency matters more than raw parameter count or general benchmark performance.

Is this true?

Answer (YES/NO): NO